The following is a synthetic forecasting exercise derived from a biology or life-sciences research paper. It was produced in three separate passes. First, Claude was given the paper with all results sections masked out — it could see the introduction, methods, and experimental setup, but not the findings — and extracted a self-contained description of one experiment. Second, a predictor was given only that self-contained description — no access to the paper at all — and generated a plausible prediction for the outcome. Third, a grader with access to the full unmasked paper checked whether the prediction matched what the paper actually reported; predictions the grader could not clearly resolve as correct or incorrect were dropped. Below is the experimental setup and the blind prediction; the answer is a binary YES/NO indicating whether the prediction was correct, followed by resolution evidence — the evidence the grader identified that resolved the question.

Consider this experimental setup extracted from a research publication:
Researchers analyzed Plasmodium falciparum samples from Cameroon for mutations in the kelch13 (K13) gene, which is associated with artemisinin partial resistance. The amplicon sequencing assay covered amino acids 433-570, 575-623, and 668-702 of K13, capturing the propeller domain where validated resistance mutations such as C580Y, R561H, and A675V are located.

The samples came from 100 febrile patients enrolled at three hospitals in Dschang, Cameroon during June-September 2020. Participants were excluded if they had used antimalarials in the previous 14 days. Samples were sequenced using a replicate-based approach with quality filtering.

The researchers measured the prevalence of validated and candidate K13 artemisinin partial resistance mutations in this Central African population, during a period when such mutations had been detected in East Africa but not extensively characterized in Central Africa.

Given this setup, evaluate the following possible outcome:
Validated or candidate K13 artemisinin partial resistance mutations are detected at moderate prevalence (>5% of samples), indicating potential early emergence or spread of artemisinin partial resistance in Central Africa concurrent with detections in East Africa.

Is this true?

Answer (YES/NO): NO